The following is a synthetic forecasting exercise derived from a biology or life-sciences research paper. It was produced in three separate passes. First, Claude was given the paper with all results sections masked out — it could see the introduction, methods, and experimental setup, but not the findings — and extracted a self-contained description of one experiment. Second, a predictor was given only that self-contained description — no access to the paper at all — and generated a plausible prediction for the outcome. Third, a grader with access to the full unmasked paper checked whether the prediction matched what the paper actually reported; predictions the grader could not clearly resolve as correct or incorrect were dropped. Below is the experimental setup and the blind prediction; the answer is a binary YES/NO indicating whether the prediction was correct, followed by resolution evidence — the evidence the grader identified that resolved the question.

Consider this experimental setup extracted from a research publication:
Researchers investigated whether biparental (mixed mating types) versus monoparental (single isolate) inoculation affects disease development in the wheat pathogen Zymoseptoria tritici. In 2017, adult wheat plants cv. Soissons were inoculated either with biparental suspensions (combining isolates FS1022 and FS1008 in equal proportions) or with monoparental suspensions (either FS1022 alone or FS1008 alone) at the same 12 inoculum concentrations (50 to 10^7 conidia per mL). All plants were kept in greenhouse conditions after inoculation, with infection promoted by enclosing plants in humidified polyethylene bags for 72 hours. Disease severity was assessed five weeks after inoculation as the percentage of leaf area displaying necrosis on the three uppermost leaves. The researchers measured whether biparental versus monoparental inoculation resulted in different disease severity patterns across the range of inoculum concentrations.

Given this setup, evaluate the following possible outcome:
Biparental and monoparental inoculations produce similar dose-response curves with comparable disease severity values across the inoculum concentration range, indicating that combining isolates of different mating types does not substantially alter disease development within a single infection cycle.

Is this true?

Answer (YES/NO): NO